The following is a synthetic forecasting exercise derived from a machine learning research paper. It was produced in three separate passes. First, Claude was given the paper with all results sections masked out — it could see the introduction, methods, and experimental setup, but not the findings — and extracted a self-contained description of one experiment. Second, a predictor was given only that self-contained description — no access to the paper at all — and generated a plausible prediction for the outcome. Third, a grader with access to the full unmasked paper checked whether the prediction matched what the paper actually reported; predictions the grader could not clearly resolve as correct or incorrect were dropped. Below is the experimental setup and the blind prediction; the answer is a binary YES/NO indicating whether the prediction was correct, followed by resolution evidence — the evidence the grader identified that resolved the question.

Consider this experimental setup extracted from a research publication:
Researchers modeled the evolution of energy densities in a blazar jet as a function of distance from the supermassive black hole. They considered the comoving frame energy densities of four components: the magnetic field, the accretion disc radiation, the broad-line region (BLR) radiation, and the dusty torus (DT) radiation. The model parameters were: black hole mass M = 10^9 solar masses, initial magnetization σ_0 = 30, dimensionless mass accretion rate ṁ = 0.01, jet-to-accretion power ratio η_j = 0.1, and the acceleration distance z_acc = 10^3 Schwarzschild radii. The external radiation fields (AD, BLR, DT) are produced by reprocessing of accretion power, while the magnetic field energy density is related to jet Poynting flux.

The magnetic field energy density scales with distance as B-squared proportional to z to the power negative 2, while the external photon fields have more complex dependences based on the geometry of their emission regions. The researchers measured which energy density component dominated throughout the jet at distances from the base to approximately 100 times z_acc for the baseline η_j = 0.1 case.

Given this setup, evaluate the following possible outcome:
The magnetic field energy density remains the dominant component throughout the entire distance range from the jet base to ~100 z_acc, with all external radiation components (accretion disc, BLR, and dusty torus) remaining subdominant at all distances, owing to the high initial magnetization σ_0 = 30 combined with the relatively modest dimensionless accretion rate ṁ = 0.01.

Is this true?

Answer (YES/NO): YES